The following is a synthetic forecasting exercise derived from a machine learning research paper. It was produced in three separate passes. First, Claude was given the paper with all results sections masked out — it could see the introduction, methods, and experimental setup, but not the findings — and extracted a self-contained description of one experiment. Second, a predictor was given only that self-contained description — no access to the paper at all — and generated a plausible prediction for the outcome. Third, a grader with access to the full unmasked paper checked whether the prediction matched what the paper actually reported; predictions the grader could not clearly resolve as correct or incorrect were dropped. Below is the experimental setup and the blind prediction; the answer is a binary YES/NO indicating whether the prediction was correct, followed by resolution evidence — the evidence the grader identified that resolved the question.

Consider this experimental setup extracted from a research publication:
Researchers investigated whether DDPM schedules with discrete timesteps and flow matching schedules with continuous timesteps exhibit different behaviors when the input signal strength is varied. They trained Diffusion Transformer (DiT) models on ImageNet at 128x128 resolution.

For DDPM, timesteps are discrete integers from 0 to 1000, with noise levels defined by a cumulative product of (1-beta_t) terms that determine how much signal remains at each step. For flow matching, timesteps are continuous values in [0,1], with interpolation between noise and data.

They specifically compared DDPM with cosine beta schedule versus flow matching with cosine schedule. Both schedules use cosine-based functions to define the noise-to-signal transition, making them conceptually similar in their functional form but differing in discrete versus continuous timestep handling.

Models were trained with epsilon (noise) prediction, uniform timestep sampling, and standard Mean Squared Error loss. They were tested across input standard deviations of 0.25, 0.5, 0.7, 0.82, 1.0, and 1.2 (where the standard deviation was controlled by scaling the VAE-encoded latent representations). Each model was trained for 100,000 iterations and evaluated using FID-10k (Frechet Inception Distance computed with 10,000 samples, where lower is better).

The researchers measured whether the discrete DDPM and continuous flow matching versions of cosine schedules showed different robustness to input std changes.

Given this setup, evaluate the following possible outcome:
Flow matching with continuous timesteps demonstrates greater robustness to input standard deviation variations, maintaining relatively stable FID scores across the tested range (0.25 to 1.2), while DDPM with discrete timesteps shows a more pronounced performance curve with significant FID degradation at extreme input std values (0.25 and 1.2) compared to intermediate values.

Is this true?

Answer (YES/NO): YES